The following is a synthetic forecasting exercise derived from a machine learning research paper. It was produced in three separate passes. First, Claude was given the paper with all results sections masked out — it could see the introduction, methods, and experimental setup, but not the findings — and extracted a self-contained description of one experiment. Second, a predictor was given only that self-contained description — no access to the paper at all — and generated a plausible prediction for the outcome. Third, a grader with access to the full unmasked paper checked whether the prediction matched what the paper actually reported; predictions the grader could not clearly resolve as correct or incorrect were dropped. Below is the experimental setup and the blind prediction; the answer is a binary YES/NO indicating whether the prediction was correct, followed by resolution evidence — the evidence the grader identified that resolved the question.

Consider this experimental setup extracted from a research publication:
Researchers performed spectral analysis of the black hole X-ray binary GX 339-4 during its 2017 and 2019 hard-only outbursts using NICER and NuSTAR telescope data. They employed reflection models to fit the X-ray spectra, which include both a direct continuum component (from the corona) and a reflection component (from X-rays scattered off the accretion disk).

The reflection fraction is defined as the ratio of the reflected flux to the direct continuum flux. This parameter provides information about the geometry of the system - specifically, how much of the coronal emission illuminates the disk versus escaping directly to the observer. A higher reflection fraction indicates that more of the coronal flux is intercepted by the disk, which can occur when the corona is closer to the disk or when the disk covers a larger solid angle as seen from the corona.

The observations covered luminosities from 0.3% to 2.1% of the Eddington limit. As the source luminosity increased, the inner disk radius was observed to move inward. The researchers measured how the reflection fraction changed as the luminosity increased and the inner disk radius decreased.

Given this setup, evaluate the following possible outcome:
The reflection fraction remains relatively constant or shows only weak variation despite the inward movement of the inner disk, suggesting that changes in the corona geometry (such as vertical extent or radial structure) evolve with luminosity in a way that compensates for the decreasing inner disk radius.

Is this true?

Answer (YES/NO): NO